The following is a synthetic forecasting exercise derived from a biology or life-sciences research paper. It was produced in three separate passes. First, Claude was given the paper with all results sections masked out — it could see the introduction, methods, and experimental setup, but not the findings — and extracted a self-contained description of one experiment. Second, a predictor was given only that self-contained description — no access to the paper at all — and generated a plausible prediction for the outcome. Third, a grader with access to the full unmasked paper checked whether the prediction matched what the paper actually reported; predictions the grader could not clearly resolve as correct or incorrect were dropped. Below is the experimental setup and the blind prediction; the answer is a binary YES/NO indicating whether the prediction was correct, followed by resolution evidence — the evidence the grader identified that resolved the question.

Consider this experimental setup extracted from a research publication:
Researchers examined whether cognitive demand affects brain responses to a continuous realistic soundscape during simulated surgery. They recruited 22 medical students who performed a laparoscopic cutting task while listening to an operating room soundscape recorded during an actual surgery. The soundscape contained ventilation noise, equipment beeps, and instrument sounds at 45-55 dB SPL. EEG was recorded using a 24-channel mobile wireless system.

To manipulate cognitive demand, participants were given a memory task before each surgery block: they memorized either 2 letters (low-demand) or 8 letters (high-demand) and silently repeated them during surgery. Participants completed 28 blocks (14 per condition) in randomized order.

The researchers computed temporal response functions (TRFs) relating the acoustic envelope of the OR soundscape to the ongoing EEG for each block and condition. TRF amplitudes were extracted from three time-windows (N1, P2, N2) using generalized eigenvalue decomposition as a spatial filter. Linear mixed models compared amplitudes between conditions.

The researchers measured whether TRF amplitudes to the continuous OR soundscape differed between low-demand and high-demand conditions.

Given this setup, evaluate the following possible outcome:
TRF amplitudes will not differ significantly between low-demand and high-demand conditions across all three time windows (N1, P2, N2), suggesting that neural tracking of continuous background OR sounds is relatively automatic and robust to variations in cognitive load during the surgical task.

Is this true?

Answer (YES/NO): YES